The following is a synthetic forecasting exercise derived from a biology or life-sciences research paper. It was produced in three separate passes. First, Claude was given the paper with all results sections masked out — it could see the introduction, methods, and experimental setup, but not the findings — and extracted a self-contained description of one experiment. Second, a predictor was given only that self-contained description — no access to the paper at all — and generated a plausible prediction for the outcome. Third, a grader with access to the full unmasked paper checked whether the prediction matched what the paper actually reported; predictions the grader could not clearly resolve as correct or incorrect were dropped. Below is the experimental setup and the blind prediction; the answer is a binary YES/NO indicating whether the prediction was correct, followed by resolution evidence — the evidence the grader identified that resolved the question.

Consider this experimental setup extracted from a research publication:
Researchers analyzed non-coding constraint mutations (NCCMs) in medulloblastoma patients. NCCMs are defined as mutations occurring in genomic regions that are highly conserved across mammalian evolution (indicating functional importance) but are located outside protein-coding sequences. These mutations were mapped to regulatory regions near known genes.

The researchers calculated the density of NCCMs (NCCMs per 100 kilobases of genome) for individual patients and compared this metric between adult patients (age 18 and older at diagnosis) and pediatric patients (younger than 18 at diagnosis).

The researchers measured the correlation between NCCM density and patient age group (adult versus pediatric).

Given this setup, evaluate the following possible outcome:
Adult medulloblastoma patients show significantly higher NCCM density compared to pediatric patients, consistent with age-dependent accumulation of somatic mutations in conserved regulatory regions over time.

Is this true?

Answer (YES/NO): NO